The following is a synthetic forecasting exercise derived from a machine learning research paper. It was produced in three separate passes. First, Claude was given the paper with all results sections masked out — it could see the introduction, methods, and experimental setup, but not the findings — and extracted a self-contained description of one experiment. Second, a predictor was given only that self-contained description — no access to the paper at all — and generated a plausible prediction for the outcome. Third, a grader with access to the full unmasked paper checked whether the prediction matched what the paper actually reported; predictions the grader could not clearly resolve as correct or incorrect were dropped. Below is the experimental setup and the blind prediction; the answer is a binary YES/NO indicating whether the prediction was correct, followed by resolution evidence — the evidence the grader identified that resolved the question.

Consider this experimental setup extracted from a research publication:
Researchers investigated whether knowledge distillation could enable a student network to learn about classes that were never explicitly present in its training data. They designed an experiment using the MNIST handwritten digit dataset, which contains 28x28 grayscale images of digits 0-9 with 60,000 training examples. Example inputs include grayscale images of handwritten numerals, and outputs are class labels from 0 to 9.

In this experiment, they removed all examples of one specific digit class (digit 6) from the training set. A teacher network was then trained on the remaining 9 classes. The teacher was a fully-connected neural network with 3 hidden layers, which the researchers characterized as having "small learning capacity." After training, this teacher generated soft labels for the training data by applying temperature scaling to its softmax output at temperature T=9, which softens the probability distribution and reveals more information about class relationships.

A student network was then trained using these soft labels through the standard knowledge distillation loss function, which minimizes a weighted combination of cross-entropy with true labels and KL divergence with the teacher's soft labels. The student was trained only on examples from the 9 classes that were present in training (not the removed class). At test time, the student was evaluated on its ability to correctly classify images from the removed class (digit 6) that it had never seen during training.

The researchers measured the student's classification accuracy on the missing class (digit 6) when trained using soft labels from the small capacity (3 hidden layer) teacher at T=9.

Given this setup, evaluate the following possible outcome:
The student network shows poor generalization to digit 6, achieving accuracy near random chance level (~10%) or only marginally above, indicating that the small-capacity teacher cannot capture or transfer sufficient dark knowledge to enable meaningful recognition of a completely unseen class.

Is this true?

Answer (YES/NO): NO